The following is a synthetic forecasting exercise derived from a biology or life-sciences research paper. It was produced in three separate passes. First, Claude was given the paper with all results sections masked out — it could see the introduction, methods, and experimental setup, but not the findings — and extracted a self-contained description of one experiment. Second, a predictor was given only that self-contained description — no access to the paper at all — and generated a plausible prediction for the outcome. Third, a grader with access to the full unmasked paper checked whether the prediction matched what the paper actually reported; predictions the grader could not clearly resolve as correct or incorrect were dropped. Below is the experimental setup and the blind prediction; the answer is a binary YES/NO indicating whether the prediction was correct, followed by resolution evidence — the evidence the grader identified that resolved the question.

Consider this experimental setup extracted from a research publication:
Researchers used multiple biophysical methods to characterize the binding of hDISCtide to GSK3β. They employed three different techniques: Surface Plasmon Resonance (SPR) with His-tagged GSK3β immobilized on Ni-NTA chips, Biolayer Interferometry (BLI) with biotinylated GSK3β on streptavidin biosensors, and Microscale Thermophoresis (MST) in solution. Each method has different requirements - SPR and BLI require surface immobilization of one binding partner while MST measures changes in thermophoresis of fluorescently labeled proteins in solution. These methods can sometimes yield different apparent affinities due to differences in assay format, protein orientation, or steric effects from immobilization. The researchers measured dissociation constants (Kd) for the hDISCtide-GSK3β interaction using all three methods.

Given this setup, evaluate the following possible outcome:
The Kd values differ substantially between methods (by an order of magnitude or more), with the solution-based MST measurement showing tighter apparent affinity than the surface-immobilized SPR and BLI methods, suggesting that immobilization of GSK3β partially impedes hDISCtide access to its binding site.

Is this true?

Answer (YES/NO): NO